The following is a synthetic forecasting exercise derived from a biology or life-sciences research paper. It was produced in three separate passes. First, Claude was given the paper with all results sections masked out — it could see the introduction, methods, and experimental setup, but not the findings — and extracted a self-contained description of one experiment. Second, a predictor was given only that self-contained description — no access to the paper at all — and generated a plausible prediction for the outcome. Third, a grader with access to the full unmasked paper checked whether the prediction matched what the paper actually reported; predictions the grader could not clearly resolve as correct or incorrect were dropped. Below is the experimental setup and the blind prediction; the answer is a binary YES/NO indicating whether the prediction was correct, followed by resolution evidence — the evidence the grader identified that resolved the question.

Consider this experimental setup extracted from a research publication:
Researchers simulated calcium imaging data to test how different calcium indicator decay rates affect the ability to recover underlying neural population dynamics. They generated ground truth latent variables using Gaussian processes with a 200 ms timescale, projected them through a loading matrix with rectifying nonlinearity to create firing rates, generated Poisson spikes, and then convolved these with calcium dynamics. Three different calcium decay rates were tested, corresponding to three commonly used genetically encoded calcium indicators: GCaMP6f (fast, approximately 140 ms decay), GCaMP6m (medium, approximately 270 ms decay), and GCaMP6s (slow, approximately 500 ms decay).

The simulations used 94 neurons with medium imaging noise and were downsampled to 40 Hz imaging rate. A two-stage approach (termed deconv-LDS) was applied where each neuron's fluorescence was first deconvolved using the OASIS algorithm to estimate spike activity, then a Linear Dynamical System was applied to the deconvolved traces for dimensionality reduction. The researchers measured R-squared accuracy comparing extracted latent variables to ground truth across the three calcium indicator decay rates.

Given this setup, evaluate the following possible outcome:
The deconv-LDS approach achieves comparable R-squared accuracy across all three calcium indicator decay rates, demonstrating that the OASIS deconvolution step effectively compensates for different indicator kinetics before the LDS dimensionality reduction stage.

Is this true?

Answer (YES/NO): NO